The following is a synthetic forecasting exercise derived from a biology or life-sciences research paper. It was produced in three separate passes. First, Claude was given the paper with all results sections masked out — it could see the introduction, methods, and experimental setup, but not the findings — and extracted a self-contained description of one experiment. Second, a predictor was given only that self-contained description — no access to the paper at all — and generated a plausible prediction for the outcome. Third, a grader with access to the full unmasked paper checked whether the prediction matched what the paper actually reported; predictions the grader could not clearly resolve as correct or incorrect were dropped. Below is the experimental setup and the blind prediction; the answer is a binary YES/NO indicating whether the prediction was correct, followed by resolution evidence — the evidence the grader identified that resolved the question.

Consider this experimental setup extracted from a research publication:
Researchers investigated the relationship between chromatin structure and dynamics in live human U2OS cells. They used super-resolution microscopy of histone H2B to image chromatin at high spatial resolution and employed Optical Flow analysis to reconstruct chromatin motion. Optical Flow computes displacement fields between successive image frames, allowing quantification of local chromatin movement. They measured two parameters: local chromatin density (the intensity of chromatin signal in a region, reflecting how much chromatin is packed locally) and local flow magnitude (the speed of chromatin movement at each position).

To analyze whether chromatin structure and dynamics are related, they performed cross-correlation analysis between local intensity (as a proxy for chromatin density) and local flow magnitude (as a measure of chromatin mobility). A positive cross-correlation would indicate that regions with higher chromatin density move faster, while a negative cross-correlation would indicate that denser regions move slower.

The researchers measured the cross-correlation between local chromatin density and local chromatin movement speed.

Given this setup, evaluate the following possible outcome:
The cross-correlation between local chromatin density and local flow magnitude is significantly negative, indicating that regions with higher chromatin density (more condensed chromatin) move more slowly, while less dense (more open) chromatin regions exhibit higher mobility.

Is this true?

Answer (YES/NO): NO